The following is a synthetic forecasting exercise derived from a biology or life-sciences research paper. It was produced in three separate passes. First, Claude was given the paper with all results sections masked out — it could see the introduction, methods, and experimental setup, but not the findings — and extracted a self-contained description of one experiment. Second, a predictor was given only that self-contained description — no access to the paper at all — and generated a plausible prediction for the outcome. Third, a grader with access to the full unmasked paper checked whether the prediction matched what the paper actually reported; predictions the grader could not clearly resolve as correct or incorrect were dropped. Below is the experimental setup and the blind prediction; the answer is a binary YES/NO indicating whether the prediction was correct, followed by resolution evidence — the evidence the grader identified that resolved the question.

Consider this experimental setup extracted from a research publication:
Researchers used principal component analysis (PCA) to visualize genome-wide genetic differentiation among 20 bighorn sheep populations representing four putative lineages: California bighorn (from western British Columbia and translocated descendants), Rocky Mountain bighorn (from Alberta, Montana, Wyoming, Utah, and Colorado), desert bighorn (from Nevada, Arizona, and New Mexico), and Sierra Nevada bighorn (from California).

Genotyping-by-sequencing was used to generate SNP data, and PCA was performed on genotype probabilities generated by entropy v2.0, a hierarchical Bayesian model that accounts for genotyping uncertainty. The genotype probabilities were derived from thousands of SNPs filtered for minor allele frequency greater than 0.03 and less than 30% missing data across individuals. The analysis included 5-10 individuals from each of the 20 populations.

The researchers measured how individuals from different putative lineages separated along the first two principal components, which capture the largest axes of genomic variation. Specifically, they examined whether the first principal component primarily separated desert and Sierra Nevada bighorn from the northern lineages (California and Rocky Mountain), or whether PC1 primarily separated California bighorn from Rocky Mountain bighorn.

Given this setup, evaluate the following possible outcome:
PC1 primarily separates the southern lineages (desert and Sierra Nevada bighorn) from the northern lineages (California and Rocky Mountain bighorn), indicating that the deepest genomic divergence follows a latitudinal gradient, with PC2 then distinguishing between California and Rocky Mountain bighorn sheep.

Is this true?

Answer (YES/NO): NO